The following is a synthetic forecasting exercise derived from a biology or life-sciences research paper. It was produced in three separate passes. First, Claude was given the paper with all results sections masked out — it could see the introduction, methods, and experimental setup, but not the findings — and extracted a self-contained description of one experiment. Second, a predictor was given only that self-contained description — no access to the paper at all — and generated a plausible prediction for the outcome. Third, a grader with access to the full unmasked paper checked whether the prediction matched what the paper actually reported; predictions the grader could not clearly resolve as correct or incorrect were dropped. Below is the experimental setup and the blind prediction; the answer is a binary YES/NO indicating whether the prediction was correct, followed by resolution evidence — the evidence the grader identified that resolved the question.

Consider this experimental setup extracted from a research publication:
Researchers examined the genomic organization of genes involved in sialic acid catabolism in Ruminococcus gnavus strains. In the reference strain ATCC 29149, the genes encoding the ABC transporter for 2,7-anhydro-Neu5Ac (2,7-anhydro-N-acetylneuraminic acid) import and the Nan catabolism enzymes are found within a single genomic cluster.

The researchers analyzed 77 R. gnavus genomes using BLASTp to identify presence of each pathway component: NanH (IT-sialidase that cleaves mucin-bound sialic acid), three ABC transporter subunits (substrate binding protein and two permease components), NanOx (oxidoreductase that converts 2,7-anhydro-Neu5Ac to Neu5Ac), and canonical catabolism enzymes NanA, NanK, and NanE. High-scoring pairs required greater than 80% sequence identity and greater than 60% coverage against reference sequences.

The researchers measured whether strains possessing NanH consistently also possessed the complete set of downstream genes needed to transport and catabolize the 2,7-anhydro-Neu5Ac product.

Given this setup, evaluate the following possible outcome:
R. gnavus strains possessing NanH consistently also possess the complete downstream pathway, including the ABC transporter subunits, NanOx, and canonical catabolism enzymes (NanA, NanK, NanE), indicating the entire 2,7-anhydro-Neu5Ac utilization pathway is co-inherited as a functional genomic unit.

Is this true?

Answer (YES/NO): YES